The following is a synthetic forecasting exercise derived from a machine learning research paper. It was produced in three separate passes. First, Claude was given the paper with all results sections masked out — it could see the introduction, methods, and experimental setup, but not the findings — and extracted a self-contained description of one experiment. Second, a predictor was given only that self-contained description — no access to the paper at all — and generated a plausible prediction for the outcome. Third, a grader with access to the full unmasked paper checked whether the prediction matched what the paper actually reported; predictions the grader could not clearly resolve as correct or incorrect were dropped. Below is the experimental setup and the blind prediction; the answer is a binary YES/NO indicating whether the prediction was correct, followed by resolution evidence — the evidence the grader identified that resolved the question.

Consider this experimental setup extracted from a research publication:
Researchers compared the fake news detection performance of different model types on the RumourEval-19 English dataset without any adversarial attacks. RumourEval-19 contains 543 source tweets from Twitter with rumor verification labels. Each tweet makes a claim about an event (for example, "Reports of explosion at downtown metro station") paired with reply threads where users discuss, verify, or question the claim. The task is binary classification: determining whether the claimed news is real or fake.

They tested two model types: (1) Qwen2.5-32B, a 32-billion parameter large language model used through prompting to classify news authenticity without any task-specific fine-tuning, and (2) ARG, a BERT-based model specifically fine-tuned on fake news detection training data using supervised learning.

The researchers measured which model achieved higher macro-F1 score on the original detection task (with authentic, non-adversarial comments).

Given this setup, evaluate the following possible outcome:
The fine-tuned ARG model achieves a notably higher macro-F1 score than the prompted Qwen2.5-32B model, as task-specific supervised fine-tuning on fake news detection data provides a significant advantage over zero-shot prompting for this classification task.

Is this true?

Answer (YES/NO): YES